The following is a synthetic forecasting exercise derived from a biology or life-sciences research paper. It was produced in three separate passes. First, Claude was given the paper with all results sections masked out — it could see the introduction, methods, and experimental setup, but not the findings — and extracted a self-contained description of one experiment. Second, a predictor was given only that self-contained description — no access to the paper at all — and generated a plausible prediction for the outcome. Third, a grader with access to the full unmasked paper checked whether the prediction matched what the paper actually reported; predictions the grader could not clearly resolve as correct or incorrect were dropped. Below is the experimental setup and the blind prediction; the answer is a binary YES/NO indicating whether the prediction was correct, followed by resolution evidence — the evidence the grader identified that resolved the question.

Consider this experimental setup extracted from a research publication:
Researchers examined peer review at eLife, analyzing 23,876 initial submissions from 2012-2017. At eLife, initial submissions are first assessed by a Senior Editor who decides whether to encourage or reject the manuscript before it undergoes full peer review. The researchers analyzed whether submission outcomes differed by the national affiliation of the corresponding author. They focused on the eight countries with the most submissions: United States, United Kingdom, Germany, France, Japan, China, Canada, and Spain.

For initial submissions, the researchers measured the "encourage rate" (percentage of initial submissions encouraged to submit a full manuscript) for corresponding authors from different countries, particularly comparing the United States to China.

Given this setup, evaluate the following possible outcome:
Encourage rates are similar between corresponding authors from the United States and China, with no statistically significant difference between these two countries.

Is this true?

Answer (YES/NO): NO